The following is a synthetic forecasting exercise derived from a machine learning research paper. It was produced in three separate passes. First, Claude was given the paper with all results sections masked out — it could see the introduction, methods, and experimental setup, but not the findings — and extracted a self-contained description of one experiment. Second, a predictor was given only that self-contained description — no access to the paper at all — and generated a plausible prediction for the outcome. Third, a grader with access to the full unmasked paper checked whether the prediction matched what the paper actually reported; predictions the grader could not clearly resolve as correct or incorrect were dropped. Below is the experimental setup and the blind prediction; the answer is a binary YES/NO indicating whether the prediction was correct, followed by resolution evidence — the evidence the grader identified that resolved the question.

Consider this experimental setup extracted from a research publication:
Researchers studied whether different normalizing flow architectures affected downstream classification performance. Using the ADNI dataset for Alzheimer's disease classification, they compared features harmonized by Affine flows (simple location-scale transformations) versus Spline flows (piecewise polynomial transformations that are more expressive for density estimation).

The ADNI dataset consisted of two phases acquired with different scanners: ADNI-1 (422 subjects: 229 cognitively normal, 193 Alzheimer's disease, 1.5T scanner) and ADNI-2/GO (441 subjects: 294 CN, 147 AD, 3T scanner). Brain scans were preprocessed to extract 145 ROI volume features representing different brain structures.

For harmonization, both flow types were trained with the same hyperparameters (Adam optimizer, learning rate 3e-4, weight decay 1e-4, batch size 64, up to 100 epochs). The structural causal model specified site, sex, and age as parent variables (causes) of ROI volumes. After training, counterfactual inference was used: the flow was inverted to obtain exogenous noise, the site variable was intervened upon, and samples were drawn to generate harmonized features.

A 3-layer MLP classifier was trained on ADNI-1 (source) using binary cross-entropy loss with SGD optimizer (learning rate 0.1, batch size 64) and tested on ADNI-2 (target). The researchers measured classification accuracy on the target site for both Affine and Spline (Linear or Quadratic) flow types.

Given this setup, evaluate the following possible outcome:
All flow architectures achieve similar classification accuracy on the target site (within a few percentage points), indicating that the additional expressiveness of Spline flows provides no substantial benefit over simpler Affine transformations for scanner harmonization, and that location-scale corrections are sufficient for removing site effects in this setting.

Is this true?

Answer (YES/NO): NO